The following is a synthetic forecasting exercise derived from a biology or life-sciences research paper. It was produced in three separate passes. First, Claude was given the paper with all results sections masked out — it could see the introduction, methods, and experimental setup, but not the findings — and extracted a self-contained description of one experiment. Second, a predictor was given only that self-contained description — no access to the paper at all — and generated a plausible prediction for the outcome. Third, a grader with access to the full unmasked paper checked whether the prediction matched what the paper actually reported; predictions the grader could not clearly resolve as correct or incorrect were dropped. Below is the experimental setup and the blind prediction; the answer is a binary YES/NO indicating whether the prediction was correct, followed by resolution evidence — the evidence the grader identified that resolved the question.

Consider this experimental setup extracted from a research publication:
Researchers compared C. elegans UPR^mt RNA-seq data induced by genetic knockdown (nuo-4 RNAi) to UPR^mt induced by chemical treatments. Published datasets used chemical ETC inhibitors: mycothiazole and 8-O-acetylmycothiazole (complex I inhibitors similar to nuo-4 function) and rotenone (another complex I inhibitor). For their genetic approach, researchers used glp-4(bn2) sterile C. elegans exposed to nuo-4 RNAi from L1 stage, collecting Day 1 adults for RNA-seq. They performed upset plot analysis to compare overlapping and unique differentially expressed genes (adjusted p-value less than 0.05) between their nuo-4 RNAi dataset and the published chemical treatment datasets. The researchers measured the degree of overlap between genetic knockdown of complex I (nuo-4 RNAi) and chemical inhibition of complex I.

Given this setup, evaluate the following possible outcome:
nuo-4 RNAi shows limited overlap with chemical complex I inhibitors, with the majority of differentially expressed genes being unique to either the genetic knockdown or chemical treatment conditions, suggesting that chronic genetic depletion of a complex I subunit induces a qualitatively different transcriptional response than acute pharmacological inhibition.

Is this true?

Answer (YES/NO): NO